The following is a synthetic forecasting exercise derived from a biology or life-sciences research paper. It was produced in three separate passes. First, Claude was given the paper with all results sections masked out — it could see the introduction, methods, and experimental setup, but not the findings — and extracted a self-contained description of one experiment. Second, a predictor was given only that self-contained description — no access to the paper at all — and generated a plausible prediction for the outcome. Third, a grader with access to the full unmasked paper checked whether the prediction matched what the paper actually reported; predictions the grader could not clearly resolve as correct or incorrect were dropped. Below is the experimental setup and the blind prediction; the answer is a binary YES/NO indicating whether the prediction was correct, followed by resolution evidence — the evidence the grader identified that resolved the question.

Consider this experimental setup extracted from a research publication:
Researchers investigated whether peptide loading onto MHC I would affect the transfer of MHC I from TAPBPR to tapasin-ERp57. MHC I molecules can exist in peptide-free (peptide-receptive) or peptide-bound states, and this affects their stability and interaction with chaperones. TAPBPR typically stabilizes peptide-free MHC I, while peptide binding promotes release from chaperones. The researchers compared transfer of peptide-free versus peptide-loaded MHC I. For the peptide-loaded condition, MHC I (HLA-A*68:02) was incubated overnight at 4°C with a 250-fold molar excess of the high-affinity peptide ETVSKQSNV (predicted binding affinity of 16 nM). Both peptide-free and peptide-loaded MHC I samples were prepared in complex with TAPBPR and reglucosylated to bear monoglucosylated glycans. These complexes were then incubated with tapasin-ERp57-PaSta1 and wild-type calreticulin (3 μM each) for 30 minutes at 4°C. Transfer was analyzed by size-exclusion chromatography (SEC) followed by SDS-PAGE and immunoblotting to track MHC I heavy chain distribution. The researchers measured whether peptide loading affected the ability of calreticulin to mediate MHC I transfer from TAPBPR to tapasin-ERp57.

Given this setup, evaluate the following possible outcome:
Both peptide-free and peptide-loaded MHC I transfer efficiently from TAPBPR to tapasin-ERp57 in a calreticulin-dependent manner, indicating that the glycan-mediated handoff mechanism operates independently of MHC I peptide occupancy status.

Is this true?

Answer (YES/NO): NO